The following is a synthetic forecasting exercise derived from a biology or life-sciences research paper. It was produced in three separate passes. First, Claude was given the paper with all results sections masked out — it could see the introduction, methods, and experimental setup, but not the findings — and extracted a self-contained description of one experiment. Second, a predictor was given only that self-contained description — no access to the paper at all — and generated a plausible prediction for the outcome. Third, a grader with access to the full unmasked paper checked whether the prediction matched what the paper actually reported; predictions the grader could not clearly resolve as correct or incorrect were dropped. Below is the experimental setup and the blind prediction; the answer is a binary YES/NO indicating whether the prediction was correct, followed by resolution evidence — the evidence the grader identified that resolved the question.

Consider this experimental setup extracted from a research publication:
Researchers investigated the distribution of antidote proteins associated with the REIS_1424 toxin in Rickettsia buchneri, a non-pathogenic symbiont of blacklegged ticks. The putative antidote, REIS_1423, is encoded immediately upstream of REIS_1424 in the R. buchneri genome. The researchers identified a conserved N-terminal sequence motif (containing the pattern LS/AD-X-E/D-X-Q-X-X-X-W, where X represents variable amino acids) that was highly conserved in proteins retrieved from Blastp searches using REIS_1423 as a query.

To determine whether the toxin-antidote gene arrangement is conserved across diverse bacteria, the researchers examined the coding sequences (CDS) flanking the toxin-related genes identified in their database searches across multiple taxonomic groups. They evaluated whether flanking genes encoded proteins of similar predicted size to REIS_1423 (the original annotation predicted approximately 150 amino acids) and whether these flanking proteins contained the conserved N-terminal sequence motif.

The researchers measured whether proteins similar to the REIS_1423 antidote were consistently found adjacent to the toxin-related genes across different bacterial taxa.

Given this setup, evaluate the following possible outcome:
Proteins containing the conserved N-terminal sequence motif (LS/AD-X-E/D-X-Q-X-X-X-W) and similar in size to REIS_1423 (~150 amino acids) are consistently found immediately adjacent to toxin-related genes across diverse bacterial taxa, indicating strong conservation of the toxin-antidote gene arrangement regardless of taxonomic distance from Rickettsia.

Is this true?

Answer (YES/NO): NO